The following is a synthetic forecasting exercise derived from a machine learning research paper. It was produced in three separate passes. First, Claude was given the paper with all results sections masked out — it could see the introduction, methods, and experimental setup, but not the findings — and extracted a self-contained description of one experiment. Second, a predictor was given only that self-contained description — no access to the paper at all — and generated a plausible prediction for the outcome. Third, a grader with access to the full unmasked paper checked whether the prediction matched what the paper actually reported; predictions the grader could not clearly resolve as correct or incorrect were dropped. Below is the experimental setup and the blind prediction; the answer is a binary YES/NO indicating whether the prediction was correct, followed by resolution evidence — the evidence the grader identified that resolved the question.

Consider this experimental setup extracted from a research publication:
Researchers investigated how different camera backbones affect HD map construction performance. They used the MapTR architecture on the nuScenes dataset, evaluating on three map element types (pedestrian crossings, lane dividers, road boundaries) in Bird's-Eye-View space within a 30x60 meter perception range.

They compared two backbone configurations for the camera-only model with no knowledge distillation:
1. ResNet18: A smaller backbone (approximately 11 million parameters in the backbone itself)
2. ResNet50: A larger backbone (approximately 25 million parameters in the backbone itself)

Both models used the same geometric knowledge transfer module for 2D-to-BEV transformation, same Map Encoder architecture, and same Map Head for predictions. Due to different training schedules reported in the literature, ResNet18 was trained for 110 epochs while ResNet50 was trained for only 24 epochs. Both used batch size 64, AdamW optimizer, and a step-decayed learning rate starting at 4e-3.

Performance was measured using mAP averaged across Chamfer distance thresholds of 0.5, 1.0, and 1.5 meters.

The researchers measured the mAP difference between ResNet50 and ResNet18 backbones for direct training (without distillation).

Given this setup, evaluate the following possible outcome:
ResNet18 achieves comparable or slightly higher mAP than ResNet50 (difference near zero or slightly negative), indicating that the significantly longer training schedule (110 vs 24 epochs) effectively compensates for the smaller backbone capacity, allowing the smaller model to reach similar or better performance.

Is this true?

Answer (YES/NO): NO